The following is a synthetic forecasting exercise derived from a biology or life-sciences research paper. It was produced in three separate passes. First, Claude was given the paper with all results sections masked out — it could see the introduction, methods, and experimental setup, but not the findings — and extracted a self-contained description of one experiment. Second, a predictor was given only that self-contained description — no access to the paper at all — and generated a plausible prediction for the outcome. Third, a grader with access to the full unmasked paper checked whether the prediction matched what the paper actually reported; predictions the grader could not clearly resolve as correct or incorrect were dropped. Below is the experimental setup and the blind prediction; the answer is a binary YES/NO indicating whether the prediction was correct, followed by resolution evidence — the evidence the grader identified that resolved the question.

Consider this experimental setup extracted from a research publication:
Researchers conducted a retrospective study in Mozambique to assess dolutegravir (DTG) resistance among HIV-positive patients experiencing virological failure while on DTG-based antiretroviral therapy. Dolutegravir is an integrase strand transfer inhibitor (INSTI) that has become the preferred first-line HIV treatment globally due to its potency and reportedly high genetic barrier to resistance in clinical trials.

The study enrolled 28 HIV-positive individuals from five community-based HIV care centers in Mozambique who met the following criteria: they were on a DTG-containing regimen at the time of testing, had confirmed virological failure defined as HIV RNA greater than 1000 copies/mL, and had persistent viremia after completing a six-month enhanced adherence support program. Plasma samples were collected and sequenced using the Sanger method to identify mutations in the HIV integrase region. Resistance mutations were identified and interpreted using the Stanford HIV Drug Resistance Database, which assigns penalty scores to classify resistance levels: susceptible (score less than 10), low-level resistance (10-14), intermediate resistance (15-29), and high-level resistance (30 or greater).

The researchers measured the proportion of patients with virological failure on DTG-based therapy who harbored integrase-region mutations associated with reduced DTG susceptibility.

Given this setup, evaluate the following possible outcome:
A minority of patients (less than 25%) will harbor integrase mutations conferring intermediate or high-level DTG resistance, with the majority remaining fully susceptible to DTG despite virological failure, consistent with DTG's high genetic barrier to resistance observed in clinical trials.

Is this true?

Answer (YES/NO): NO